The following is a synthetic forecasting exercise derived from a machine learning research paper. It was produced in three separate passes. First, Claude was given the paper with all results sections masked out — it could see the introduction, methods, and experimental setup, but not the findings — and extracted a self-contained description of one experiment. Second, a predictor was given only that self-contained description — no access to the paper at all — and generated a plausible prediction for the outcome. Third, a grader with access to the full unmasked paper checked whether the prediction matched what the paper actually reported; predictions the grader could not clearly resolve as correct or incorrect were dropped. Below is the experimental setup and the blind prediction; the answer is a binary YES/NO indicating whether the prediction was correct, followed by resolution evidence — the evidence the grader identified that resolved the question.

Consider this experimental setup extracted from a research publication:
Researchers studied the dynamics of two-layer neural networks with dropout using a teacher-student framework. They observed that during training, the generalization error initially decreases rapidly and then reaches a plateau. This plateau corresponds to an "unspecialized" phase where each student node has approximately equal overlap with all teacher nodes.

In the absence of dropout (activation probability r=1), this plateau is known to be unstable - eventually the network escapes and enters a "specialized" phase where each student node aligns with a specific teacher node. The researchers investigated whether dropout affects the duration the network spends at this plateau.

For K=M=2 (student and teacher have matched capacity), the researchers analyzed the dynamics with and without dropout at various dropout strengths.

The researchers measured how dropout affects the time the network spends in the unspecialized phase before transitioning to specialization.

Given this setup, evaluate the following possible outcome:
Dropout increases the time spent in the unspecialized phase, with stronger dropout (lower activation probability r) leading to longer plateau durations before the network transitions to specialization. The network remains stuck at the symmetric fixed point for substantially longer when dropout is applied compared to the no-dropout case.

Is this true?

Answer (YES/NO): NO